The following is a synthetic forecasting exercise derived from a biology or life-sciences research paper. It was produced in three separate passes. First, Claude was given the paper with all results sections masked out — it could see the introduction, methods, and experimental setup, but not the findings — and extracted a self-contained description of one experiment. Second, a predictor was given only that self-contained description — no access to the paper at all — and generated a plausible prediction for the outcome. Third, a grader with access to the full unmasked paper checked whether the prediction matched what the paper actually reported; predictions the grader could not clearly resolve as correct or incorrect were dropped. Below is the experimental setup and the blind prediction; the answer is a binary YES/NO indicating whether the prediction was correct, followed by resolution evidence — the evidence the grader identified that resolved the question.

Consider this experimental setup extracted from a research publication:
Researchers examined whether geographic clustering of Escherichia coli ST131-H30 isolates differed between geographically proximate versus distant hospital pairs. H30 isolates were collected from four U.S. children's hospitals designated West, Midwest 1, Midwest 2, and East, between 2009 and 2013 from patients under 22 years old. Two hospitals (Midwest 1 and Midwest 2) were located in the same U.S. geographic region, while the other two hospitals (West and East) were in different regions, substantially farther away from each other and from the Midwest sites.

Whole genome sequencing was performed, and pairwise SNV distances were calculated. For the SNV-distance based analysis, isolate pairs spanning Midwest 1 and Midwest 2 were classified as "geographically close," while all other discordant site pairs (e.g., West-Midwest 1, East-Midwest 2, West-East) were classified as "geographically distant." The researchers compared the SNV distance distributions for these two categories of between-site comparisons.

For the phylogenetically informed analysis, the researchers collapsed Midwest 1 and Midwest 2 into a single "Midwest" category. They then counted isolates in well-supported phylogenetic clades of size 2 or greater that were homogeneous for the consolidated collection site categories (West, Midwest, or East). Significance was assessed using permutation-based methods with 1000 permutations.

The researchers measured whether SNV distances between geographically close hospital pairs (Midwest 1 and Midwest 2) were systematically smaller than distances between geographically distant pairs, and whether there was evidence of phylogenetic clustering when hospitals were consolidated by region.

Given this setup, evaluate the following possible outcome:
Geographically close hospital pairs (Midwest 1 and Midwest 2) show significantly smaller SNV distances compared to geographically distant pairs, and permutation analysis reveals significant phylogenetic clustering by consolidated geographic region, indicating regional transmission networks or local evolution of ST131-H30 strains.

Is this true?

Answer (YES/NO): NO